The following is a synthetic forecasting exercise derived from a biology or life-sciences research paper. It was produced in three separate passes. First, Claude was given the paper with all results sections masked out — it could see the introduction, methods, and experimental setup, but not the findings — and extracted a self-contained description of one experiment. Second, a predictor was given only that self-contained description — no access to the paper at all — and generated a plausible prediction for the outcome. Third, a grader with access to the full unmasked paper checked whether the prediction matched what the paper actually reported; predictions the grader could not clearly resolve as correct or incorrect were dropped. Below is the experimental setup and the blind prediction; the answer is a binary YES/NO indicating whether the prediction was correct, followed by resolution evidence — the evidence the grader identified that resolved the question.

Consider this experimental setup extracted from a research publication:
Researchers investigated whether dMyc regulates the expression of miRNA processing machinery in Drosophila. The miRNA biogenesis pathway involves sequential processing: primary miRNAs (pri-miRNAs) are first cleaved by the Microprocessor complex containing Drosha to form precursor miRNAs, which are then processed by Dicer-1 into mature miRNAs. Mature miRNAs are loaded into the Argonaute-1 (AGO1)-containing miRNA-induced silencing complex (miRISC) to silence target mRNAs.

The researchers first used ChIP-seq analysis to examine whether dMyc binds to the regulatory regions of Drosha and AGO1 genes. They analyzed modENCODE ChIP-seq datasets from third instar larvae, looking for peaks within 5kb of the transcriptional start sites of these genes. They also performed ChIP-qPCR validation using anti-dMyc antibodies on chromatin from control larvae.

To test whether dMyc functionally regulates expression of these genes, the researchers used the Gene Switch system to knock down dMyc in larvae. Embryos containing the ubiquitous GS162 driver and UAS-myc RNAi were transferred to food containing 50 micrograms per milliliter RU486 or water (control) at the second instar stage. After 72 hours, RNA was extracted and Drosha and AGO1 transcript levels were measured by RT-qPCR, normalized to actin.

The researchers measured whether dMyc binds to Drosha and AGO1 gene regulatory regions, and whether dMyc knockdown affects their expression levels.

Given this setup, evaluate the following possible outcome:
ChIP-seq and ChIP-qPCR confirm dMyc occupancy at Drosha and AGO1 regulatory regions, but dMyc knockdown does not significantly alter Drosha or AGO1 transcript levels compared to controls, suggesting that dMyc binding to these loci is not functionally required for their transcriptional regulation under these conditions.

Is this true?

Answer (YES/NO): NO